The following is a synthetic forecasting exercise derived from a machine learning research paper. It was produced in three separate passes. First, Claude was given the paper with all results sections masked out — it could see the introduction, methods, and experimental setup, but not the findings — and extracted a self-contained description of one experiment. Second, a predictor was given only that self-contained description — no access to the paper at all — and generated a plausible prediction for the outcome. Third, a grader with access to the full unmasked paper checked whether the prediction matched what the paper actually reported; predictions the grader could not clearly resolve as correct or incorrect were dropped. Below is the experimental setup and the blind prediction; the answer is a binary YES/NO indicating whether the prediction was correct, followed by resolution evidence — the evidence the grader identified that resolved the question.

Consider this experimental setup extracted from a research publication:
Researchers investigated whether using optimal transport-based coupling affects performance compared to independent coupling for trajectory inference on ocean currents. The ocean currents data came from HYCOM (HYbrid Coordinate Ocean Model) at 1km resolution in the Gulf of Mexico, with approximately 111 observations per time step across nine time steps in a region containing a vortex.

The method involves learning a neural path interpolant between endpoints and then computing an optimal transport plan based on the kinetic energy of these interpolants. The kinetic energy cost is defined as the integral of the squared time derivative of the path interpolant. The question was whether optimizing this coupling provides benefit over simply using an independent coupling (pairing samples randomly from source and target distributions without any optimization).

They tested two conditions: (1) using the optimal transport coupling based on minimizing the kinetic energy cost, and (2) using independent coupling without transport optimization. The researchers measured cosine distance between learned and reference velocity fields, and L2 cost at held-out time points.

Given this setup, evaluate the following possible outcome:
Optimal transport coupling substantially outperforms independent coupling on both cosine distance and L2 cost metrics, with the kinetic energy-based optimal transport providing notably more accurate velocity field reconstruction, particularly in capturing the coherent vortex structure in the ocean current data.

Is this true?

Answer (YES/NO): NO